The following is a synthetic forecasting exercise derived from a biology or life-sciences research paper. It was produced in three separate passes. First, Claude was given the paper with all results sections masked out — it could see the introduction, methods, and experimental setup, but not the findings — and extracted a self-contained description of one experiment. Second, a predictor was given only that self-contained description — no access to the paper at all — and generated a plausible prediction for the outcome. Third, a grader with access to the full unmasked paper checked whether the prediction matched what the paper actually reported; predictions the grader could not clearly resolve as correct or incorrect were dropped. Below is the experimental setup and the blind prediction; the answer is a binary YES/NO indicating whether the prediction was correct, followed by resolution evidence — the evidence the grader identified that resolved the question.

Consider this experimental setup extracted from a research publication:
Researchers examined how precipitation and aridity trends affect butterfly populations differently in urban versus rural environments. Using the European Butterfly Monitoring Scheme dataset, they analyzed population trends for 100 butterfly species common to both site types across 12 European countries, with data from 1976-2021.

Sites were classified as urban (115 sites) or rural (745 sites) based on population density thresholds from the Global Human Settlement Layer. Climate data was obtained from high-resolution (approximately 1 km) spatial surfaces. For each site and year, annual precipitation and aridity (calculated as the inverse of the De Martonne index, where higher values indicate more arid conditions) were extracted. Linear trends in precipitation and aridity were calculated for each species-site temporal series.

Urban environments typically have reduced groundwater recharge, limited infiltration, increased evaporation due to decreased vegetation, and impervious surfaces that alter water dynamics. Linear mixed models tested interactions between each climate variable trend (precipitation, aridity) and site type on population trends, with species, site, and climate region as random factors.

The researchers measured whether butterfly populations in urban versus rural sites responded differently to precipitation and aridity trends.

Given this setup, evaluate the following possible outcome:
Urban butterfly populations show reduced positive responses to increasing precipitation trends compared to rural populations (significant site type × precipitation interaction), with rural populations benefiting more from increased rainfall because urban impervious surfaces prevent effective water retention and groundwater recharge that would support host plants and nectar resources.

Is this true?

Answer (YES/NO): NO